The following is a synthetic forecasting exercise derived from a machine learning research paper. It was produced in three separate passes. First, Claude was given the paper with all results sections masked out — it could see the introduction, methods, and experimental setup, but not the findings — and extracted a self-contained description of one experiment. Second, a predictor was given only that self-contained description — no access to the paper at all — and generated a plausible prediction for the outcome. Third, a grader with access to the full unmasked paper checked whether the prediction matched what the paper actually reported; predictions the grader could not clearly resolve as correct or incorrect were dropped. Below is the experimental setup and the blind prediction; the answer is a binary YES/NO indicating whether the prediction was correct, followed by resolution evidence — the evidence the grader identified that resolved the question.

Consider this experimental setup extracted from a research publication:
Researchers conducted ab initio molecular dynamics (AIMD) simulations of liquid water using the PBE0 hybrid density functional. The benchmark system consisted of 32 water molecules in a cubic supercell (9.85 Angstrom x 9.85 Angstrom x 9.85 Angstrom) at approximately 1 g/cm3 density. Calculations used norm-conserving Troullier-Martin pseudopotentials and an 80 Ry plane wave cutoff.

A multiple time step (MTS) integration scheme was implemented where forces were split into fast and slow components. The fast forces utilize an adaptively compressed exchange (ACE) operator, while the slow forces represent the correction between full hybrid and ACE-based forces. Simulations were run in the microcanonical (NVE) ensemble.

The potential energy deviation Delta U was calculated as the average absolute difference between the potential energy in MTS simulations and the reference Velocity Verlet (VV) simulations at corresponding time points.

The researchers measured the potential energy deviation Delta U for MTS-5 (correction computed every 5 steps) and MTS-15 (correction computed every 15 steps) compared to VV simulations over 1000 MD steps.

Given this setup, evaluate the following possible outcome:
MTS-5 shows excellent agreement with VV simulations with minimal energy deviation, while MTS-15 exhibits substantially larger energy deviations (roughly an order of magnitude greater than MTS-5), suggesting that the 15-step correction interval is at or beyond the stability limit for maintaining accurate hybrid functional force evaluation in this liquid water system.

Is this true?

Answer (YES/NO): NO